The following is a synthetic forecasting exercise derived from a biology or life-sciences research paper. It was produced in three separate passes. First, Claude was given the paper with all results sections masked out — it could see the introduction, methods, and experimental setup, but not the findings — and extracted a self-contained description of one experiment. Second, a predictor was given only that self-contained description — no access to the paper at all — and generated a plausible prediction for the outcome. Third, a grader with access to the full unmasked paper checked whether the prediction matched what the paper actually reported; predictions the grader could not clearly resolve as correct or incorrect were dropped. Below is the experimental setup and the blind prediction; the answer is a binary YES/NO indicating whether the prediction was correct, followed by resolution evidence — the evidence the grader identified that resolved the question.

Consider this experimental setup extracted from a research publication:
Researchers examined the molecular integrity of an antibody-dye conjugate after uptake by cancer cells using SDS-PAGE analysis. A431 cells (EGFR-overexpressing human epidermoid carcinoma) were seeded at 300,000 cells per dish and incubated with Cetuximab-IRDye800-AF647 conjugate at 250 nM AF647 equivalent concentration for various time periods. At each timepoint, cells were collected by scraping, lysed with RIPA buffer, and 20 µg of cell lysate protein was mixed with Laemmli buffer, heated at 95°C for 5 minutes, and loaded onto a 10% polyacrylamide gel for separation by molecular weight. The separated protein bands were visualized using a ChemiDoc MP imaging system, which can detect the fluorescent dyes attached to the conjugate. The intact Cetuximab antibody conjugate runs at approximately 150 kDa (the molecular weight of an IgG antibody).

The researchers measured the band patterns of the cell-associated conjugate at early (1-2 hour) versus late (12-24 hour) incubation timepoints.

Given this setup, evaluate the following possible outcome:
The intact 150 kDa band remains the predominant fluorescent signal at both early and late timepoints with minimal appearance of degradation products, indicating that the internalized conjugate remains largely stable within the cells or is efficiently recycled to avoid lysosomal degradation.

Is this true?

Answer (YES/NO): NO